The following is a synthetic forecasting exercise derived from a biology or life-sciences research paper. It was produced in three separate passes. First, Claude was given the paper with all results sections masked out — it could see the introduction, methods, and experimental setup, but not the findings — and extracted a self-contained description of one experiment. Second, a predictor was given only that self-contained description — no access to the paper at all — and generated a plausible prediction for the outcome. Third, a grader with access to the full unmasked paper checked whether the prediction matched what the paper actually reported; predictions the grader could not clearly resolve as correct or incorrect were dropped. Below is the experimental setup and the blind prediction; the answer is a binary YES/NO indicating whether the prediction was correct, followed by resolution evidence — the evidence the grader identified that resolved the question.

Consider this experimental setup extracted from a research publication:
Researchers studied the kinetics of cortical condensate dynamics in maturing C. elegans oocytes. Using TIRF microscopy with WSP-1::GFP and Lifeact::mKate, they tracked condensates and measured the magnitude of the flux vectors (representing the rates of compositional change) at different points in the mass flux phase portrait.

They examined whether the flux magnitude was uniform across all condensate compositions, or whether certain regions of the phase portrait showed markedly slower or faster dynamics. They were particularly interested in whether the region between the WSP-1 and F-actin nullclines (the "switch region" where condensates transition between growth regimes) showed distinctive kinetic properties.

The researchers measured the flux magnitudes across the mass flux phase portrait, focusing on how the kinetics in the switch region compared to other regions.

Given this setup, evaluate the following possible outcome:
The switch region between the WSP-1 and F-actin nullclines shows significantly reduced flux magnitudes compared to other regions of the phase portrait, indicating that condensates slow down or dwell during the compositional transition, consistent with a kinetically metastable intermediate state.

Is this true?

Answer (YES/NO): YES